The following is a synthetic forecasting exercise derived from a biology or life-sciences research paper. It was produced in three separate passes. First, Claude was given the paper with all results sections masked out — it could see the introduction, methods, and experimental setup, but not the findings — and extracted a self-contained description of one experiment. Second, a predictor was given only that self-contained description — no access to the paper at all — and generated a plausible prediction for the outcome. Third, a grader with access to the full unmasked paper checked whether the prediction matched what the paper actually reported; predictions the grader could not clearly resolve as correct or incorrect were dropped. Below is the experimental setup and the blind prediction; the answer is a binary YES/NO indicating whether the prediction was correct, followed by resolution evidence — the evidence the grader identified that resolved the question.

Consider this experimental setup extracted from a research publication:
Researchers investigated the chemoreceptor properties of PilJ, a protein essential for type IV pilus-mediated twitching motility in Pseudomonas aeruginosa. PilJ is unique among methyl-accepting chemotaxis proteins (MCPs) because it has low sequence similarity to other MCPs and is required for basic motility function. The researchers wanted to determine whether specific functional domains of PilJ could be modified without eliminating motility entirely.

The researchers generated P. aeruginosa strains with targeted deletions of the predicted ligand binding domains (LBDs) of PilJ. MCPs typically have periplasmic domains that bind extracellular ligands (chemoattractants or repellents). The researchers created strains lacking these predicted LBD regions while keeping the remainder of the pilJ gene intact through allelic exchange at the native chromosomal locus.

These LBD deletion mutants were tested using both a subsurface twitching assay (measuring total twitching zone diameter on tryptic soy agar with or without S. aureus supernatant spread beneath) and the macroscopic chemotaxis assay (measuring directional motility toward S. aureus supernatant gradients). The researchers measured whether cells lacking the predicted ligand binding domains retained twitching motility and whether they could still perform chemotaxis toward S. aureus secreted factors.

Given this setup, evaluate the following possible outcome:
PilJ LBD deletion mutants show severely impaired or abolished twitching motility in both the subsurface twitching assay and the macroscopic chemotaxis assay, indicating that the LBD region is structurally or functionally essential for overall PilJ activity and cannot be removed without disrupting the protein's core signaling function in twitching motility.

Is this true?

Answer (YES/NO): NO